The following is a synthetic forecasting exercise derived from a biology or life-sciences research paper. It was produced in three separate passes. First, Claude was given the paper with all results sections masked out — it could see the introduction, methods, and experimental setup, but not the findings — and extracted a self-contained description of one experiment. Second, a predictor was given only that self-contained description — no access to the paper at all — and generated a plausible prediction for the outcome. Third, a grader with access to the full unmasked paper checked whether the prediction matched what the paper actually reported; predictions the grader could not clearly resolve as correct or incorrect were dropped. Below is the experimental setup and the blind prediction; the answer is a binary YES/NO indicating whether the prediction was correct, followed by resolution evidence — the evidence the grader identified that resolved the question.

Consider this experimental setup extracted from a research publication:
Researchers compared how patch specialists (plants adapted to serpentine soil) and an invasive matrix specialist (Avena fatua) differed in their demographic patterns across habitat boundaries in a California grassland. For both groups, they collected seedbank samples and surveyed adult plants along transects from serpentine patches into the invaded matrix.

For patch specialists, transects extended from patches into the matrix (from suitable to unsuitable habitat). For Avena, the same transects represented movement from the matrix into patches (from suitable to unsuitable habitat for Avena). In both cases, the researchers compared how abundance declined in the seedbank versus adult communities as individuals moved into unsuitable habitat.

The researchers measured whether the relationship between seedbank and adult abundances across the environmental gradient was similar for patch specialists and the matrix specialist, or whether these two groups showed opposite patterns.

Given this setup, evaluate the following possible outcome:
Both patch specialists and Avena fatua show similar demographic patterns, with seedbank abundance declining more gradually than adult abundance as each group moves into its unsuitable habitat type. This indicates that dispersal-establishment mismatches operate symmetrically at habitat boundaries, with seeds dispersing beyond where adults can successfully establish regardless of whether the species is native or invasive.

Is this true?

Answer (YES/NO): NO